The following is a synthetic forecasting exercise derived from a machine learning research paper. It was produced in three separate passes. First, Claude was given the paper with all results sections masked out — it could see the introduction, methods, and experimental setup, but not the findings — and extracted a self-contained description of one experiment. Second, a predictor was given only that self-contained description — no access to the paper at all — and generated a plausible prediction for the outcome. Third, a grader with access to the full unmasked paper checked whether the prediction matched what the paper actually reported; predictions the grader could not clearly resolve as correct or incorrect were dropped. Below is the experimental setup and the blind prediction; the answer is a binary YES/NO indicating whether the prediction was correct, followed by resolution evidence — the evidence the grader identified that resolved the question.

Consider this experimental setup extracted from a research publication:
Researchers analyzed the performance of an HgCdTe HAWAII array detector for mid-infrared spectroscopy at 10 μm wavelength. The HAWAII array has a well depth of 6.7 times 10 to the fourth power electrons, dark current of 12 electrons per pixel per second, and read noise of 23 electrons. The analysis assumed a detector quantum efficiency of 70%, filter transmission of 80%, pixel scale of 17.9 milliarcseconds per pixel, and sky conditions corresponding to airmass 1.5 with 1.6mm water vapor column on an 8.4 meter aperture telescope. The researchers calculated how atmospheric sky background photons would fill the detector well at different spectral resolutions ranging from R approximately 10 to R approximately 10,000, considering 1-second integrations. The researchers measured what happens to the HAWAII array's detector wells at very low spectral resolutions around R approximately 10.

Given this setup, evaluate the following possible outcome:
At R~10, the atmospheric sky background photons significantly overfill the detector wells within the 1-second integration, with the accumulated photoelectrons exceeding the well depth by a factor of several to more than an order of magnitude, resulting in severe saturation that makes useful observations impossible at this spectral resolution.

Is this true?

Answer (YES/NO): NO